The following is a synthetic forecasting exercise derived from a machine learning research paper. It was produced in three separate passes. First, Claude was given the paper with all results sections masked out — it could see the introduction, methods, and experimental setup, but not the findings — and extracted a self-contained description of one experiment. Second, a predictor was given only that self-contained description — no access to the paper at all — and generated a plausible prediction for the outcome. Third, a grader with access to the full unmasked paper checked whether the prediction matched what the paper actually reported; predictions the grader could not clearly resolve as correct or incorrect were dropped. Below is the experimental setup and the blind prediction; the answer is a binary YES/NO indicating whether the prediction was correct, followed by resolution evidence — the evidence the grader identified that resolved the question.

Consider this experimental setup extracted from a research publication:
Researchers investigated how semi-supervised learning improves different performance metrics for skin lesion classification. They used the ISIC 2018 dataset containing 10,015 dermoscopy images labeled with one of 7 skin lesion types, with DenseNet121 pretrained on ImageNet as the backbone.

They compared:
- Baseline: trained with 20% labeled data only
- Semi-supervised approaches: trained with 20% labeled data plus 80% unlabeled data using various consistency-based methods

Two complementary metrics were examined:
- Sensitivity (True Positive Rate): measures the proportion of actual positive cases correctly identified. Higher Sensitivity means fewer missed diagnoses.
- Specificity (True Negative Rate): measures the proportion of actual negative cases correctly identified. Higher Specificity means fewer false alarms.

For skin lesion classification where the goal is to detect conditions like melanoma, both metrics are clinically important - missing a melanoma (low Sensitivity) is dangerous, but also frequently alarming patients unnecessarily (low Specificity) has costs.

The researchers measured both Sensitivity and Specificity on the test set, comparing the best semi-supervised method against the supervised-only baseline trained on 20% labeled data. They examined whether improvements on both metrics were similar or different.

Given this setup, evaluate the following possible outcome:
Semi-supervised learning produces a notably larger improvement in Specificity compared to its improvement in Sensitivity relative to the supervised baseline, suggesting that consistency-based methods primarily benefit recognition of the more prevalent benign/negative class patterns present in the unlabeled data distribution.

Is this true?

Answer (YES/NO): NO